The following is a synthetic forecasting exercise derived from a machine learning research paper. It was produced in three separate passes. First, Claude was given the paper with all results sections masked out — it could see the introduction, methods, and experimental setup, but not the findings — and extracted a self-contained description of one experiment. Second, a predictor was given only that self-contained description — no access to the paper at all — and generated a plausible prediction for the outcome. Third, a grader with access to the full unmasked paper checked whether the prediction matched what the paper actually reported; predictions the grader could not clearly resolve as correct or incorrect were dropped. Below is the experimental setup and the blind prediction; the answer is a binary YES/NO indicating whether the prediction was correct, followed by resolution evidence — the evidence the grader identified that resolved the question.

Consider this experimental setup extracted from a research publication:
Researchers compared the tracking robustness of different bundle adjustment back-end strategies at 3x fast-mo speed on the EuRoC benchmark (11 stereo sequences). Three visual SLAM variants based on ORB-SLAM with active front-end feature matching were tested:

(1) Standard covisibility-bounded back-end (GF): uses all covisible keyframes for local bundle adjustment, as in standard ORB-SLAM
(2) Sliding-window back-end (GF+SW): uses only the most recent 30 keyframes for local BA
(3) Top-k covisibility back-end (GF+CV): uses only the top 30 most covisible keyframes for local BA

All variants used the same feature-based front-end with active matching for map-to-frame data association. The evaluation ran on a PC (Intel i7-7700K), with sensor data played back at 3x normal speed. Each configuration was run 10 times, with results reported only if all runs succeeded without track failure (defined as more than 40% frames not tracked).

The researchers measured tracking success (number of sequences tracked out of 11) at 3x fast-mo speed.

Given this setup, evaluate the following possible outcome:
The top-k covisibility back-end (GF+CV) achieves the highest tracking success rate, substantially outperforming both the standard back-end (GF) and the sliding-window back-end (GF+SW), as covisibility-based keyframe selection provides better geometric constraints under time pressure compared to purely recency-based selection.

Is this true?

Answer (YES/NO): NO